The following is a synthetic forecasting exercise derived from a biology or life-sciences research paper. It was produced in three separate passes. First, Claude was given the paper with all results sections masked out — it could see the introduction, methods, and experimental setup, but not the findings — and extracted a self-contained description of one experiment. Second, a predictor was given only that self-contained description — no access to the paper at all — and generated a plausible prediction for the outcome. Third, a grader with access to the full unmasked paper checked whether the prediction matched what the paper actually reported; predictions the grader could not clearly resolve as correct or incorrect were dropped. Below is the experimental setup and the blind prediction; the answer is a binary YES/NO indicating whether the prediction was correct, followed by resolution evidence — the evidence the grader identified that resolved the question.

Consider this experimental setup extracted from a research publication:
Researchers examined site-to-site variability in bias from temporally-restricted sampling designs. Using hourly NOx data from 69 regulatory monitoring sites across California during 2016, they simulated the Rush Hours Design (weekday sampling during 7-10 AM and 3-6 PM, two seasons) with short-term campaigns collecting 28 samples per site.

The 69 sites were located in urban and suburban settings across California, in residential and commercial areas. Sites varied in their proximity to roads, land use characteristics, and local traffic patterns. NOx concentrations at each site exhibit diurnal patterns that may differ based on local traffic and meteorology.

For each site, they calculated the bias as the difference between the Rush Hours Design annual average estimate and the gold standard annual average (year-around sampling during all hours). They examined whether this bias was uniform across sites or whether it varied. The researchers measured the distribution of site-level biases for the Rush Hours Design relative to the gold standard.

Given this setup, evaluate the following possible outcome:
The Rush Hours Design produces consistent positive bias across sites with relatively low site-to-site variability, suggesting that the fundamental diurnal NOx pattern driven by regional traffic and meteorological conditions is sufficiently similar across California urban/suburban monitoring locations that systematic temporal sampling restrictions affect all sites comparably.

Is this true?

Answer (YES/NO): NO